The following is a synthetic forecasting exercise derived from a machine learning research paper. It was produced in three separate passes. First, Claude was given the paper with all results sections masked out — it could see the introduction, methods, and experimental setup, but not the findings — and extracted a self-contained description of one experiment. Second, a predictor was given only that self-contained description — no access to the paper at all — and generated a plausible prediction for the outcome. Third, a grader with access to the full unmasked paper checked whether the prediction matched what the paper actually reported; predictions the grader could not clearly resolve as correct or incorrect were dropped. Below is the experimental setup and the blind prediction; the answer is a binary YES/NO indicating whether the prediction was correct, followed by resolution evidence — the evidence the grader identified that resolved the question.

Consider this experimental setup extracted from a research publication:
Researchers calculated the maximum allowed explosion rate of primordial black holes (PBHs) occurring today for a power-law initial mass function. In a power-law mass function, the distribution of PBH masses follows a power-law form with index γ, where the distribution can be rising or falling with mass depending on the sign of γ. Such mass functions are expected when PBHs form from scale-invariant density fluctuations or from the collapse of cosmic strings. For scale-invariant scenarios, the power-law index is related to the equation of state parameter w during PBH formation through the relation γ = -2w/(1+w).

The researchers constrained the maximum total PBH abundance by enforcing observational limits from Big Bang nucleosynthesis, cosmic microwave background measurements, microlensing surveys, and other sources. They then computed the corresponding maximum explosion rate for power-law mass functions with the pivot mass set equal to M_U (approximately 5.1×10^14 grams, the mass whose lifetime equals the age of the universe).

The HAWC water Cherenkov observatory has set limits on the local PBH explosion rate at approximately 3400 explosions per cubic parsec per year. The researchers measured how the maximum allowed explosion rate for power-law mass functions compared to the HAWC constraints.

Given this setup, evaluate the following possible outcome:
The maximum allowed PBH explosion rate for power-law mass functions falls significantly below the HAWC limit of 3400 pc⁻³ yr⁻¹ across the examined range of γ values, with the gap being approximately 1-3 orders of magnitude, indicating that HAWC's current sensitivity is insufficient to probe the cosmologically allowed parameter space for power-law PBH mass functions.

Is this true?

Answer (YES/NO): NO